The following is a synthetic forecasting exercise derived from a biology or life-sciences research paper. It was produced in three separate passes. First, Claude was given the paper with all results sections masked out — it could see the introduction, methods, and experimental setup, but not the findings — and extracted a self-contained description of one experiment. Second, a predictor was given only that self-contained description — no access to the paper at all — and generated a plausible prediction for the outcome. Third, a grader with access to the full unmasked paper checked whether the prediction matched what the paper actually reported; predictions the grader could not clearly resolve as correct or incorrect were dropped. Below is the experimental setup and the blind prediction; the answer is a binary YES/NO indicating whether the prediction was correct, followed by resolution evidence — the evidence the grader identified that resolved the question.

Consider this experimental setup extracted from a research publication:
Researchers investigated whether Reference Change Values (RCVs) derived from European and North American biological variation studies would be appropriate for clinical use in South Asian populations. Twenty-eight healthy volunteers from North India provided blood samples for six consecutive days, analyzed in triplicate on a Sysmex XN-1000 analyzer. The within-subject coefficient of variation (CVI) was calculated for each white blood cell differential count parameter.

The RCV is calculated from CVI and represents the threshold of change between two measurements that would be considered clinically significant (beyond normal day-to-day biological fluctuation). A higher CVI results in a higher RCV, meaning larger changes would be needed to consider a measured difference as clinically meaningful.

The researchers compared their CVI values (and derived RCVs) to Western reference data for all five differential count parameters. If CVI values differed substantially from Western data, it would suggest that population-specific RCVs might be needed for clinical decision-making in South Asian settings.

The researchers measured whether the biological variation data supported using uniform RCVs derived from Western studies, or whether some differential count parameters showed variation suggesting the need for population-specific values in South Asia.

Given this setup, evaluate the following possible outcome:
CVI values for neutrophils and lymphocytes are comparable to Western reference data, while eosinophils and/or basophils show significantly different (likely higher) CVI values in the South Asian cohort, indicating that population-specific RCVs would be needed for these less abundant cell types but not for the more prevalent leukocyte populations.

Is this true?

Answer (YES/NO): YES